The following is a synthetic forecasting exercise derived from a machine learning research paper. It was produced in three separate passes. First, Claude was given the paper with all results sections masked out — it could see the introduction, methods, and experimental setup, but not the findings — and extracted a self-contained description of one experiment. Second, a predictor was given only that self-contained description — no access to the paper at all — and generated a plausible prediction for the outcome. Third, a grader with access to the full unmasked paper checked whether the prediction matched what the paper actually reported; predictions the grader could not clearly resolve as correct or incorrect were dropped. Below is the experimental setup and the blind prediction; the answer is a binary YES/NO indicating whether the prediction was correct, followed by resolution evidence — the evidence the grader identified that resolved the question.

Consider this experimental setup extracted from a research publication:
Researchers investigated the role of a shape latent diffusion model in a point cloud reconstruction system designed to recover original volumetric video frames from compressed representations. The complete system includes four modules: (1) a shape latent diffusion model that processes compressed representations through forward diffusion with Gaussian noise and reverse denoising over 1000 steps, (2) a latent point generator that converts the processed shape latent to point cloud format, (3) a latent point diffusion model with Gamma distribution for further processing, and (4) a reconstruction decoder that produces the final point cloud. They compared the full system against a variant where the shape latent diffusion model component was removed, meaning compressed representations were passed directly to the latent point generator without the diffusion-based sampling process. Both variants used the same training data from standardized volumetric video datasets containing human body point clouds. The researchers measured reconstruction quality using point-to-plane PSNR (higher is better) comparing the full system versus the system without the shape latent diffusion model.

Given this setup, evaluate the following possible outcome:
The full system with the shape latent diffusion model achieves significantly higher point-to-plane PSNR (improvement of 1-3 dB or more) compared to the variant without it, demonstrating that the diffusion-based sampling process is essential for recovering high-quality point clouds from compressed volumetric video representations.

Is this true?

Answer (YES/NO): YES